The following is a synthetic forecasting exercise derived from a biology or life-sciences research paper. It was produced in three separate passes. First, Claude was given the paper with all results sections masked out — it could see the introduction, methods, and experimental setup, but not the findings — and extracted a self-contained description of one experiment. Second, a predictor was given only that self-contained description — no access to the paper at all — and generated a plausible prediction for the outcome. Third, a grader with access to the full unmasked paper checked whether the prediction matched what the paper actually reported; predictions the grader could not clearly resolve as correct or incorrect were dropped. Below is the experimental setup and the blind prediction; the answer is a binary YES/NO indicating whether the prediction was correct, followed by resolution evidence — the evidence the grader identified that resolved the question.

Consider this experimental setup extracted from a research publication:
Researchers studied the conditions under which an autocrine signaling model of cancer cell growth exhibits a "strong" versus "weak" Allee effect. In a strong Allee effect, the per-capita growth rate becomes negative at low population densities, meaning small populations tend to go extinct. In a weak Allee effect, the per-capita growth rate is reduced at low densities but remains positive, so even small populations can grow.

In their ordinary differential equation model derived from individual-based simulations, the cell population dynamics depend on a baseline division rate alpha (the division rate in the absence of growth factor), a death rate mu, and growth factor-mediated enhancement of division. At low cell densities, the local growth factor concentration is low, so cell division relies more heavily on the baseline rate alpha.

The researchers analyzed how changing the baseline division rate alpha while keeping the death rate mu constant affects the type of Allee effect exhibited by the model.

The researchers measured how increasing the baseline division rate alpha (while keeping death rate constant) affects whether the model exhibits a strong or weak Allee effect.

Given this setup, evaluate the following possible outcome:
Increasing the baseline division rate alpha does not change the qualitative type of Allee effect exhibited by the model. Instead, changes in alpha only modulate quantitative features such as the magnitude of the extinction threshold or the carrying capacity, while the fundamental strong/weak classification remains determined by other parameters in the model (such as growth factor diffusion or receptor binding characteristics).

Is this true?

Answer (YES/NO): NO